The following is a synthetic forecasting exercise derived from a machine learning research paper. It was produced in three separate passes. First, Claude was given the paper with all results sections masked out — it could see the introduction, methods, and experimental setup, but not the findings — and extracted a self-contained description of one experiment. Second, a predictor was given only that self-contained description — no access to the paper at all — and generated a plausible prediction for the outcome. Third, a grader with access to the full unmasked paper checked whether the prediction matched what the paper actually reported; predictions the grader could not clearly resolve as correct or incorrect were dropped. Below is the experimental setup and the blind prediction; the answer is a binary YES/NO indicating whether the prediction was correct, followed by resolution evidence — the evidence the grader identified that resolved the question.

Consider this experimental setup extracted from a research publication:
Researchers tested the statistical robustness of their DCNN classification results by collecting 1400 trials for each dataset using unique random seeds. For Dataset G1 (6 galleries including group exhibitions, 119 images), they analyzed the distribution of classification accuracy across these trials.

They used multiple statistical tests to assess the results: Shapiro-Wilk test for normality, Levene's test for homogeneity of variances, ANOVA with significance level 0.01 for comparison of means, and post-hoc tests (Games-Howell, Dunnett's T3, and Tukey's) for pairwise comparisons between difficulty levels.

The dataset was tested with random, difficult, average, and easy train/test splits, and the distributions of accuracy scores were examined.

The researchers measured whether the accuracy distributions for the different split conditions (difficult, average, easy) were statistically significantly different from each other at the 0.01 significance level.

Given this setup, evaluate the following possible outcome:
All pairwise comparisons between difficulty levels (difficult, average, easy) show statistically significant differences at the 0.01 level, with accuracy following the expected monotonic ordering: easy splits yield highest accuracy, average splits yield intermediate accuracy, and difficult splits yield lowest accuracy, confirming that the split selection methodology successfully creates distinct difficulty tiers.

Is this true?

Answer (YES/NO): YES